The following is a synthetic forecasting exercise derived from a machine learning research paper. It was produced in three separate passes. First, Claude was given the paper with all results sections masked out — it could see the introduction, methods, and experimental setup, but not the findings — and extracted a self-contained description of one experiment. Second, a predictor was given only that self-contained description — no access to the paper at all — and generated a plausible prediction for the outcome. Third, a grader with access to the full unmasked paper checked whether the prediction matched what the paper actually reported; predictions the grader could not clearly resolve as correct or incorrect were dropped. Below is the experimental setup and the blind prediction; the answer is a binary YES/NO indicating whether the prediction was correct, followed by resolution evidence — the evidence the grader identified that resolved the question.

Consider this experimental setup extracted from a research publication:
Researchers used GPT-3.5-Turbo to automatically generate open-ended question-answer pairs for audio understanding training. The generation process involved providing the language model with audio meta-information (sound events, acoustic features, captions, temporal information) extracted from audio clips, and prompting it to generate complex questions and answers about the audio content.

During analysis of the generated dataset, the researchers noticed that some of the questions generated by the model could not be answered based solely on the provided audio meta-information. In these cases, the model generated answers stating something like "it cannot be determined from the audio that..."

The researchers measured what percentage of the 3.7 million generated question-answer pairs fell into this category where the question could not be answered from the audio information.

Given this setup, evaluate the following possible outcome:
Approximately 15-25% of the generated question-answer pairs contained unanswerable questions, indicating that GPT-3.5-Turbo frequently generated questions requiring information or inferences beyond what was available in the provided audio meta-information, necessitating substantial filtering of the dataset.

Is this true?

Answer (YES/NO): NO